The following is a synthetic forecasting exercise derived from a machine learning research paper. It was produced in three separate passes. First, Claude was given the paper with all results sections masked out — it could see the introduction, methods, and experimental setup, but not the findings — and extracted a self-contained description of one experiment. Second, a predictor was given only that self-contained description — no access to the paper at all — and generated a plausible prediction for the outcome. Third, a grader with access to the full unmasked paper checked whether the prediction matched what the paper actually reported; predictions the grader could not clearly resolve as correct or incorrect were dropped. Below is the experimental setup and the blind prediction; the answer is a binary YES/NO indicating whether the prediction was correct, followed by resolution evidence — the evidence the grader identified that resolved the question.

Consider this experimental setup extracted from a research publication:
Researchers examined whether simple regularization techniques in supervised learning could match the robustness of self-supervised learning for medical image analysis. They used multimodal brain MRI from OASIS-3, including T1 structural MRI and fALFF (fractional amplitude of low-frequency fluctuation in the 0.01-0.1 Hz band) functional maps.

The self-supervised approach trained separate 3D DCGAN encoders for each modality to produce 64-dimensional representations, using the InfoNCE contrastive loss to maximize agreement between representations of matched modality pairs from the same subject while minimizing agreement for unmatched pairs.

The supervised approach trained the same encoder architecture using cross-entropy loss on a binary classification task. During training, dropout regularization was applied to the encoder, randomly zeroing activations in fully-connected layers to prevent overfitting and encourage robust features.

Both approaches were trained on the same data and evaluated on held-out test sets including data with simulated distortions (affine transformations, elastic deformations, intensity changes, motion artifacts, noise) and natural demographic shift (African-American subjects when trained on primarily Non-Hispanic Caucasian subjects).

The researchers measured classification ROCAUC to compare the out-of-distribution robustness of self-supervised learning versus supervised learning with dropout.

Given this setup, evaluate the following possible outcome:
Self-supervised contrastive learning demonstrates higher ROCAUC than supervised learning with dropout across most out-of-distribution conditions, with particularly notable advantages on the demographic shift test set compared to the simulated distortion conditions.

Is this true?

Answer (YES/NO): NO